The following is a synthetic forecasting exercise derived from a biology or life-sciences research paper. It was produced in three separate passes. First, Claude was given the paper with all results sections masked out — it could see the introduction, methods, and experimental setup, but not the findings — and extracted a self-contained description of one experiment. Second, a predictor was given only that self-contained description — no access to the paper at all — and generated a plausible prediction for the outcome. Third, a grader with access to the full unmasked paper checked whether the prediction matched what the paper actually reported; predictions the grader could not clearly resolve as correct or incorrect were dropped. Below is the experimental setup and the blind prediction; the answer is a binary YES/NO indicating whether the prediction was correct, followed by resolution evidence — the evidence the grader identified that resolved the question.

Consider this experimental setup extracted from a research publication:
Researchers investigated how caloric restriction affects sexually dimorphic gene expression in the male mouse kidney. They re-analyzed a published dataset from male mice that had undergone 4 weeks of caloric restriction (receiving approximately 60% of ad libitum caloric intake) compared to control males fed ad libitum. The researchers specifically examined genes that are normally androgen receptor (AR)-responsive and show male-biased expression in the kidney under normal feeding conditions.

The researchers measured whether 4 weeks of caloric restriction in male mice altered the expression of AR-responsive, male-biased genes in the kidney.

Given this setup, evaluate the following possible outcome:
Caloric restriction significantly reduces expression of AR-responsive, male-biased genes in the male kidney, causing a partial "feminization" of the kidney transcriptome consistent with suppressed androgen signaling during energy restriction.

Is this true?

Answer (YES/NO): YES